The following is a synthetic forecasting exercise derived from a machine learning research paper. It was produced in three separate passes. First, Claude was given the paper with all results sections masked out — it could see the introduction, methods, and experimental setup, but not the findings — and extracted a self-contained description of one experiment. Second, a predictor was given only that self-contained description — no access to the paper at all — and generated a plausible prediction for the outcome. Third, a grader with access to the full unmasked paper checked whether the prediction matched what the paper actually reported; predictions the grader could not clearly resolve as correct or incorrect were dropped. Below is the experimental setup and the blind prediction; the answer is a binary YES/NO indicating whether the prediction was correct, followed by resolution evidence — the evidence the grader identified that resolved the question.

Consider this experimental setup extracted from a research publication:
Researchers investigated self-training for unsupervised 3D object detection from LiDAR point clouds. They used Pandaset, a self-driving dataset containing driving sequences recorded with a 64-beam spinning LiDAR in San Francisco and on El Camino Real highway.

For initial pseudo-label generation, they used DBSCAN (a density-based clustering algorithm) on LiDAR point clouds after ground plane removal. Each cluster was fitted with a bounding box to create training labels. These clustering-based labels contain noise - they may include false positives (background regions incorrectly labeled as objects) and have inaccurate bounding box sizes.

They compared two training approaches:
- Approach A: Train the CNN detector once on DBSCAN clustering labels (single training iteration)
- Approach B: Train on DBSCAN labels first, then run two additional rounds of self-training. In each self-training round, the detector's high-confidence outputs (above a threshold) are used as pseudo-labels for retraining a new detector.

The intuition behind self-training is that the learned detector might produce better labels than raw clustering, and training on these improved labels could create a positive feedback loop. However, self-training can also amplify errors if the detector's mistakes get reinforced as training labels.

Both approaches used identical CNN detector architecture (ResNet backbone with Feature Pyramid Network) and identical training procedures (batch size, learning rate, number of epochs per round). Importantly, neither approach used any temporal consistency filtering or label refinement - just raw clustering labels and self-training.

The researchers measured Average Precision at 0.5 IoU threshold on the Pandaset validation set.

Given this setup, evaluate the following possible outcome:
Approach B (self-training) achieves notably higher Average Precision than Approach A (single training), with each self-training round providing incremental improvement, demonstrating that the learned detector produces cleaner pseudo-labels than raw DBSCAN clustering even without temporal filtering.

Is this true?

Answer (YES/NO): NO